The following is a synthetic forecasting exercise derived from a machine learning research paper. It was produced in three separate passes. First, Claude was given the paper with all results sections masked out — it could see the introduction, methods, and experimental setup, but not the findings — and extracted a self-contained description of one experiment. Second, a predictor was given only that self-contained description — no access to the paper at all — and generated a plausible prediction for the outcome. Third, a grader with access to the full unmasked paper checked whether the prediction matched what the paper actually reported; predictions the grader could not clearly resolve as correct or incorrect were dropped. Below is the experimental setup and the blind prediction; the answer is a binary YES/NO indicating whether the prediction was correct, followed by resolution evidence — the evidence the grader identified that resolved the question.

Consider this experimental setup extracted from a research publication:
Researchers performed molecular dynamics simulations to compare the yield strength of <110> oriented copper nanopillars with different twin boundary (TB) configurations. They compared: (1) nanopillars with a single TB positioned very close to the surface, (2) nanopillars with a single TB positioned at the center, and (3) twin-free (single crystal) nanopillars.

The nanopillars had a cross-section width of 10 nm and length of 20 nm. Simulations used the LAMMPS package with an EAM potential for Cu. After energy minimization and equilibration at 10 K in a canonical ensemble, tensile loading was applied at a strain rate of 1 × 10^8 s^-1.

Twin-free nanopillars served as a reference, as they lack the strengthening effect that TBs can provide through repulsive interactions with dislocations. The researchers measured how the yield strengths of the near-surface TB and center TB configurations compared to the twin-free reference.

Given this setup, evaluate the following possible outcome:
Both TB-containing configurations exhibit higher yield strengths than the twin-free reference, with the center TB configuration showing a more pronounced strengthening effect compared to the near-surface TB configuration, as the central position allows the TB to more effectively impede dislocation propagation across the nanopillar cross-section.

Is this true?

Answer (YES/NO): YES